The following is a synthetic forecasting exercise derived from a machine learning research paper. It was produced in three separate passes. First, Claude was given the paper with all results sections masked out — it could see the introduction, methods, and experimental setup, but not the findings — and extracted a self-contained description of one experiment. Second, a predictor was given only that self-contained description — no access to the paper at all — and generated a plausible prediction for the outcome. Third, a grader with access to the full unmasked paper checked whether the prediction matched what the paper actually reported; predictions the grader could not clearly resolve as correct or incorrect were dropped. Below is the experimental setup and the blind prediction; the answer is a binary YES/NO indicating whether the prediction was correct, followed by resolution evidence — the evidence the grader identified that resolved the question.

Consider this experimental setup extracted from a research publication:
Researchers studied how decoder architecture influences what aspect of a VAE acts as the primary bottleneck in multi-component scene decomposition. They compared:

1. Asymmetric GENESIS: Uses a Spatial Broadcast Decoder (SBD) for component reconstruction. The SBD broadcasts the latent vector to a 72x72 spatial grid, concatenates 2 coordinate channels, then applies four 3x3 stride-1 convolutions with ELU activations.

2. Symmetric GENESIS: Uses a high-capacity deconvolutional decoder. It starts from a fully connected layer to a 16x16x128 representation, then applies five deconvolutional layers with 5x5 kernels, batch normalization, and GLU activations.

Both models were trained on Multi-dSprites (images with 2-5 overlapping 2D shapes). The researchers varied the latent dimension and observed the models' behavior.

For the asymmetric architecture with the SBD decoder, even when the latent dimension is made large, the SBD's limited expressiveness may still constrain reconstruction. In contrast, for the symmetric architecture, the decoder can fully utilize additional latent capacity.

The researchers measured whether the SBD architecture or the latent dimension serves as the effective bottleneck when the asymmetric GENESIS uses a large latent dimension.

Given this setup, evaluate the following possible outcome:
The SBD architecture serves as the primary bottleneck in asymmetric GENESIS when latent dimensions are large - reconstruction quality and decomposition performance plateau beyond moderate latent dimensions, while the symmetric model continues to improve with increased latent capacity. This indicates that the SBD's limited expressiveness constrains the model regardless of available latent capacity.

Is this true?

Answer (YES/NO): NO